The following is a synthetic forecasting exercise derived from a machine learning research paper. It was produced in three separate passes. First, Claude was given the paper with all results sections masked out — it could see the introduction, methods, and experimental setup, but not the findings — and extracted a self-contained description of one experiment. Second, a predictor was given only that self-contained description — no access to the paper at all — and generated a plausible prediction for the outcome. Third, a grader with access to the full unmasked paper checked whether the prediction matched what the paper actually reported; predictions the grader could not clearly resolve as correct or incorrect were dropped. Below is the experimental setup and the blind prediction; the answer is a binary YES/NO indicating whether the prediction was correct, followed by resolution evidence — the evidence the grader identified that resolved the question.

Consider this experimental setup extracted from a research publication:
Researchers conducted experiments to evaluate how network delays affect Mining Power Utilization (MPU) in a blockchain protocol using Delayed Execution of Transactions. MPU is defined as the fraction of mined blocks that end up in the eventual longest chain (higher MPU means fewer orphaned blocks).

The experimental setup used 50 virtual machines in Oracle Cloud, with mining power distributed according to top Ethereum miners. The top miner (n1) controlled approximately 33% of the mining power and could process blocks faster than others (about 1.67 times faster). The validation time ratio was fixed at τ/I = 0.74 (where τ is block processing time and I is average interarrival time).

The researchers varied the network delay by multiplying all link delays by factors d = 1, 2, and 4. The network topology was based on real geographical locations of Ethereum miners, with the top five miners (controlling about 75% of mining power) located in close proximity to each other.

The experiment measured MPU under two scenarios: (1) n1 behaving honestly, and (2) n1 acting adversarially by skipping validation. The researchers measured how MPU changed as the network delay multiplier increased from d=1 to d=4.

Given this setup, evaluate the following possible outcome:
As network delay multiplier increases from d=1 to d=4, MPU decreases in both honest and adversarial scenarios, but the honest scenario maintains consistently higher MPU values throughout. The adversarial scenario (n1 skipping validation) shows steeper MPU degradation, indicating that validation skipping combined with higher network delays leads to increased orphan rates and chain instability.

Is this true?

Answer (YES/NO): NO